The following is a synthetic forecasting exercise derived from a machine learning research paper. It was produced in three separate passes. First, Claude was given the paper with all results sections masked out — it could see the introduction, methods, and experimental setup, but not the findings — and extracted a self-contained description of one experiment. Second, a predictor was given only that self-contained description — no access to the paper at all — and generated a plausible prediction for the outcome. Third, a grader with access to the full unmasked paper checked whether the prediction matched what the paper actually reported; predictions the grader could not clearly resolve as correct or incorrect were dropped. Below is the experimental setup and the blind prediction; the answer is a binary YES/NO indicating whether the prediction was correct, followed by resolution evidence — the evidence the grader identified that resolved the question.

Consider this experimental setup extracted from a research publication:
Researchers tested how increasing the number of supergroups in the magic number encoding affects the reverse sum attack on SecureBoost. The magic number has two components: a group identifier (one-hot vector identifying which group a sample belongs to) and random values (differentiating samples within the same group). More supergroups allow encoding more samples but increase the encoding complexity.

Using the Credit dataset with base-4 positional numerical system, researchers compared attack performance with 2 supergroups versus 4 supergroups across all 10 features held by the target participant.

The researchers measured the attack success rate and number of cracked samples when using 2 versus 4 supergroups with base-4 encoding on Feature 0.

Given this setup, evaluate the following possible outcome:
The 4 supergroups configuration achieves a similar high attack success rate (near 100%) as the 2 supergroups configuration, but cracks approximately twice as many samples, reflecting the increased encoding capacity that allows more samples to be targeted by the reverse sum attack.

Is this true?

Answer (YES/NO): NO